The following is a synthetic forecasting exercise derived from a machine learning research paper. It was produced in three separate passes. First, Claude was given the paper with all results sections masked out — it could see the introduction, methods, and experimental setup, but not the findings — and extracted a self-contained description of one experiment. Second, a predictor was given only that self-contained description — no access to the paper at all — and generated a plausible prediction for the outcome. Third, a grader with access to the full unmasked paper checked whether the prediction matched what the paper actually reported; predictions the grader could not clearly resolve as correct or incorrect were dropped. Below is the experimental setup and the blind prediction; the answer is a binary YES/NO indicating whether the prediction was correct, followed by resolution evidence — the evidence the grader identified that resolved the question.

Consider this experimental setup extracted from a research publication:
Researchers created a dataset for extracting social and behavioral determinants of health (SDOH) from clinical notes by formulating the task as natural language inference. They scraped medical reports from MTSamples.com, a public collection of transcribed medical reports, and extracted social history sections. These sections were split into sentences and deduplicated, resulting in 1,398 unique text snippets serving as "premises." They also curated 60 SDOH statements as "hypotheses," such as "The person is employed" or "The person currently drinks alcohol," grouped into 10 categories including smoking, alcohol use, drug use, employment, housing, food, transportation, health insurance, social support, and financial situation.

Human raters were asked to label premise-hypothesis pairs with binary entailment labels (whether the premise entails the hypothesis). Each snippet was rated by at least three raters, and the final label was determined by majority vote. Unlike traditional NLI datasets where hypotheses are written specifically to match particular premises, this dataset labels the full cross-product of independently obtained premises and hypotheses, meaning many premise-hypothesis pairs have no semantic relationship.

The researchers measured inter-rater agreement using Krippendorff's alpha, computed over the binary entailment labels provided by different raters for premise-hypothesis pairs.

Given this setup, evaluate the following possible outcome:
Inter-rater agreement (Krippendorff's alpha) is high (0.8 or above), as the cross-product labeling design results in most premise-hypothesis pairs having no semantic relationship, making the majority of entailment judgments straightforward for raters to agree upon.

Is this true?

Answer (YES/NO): YES